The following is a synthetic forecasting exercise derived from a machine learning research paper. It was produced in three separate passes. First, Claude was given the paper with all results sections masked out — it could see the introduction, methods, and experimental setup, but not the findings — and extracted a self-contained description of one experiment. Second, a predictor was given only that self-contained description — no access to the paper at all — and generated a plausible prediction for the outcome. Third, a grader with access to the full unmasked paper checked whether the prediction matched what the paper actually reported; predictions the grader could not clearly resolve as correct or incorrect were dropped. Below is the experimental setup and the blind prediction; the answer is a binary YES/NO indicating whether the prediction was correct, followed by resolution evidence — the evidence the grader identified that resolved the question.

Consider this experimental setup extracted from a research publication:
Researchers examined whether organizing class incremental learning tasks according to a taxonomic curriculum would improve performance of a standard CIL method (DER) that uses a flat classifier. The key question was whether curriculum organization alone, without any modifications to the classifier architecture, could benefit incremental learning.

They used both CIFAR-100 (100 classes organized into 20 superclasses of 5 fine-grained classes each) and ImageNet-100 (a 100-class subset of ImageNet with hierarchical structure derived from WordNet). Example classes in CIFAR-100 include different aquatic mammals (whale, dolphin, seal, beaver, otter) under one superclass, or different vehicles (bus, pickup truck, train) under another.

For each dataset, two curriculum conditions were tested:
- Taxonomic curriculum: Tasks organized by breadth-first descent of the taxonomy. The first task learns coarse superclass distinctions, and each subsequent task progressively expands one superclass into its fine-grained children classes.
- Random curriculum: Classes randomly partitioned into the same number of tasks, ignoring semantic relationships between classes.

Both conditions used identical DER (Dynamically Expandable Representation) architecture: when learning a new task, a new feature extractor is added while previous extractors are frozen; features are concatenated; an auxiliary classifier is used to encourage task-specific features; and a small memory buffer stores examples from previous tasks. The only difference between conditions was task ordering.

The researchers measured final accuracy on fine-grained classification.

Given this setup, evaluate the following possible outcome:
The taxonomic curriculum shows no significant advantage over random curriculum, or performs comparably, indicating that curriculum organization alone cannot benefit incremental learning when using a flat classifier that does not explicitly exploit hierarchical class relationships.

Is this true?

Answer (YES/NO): NO